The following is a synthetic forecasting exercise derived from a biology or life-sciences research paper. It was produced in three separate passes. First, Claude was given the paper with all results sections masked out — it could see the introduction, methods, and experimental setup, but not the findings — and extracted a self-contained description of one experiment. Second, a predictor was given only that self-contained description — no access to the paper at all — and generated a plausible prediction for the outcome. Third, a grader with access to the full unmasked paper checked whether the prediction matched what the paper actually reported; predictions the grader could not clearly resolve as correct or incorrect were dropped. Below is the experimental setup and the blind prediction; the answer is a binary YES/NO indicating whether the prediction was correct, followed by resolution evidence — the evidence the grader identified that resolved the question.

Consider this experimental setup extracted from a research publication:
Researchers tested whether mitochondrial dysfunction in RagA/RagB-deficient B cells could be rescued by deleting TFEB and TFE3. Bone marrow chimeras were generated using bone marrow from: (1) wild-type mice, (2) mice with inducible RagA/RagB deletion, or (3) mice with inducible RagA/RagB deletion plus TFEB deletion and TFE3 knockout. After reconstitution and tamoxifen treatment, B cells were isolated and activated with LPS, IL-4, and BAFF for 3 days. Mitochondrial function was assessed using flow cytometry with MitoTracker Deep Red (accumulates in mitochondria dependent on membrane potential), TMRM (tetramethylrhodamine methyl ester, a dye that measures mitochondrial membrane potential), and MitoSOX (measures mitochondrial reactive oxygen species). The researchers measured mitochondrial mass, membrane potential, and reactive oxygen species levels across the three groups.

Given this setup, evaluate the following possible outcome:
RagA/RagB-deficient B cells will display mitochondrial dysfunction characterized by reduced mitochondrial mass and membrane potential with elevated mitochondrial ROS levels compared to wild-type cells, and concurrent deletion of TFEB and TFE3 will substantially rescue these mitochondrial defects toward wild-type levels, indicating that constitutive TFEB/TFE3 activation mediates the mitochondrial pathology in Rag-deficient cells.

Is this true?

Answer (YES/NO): NO